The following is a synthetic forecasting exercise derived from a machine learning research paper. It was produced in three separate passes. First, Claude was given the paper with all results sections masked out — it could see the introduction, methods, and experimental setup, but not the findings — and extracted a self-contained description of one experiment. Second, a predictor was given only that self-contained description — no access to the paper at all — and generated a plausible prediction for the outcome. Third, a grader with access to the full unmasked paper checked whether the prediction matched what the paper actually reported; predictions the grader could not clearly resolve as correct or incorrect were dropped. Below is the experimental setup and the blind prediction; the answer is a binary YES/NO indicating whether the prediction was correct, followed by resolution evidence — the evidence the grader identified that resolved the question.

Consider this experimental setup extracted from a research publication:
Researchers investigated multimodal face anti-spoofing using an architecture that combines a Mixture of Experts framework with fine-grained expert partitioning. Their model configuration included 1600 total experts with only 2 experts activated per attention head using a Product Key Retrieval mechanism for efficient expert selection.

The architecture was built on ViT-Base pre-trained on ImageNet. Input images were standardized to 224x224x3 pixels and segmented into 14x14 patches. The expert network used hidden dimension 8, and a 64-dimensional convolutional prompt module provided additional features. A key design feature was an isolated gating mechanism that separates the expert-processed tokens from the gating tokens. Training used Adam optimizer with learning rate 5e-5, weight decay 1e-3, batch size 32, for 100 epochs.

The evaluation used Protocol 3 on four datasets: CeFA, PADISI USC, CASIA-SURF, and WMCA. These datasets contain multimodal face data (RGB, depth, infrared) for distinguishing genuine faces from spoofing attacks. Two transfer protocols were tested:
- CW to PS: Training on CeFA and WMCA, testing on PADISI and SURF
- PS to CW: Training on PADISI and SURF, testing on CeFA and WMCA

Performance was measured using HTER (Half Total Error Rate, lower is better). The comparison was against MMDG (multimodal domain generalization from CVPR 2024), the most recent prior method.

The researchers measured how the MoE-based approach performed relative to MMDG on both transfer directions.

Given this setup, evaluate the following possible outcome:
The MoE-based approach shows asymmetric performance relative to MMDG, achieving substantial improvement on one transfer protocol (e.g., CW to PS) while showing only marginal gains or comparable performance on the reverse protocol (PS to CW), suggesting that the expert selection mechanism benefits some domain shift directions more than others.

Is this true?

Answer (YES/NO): NO